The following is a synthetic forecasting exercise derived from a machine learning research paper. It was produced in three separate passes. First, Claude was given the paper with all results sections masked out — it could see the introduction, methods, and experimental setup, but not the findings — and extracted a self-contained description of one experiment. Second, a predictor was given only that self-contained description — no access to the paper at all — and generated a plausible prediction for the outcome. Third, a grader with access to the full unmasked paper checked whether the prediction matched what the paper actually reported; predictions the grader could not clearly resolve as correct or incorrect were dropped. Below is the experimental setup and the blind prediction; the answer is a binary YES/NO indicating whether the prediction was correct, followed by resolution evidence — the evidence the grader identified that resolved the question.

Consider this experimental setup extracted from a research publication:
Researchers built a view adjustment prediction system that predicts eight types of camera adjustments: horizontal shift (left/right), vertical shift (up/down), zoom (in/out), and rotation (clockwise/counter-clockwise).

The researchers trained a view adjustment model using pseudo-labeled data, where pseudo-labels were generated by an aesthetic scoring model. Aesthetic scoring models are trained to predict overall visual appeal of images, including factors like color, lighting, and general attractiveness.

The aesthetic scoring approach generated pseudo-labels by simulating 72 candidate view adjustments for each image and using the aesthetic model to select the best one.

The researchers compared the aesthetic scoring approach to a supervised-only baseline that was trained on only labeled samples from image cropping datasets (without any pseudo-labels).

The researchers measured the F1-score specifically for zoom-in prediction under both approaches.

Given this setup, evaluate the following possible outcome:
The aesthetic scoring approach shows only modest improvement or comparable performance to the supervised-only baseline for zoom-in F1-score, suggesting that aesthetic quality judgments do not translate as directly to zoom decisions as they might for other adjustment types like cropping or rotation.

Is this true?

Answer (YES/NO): NO